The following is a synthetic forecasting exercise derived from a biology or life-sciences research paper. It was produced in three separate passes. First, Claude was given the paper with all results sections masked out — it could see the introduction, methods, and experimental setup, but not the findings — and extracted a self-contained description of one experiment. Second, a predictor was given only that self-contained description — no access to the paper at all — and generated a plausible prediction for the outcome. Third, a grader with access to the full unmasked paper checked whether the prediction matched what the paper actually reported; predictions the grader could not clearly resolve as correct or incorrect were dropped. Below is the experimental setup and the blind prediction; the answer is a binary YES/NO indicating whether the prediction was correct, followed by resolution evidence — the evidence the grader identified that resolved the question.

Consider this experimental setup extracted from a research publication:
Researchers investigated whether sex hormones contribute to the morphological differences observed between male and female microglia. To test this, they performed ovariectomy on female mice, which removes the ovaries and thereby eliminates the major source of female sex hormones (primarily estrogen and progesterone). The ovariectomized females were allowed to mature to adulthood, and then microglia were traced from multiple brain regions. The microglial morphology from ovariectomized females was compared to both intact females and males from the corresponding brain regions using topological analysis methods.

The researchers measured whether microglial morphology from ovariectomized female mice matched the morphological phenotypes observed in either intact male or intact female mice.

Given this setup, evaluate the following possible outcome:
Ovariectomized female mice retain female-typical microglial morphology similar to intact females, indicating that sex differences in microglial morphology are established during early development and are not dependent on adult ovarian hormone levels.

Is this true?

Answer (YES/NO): NO